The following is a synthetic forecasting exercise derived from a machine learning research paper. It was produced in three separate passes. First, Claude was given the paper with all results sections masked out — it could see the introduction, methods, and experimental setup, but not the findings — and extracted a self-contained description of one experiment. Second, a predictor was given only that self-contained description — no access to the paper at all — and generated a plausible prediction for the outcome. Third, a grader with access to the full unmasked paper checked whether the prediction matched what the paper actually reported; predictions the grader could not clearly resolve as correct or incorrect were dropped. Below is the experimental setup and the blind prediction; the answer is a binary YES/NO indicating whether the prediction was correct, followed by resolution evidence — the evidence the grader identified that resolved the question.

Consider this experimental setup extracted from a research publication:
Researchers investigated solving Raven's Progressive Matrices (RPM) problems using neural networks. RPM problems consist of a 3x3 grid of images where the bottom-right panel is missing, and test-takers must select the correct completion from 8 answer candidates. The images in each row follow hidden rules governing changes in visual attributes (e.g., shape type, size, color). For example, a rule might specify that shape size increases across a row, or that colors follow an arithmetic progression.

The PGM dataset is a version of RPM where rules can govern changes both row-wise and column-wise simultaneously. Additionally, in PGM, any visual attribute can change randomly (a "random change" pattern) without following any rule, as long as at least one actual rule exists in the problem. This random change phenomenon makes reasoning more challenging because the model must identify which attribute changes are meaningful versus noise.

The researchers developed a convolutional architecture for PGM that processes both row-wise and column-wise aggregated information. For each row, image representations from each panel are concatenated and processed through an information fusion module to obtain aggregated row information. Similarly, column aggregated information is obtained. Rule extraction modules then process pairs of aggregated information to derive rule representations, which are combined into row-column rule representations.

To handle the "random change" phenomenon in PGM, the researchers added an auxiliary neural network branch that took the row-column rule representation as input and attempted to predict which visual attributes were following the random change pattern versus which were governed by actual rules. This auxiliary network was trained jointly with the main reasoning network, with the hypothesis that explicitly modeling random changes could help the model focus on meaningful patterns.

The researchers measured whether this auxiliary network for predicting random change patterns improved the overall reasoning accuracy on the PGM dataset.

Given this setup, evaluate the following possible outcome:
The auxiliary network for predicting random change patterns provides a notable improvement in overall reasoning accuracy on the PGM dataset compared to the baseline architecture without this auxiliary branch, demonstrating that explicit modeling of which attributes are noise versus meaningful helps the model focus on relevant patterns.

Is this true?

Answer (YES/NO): NO